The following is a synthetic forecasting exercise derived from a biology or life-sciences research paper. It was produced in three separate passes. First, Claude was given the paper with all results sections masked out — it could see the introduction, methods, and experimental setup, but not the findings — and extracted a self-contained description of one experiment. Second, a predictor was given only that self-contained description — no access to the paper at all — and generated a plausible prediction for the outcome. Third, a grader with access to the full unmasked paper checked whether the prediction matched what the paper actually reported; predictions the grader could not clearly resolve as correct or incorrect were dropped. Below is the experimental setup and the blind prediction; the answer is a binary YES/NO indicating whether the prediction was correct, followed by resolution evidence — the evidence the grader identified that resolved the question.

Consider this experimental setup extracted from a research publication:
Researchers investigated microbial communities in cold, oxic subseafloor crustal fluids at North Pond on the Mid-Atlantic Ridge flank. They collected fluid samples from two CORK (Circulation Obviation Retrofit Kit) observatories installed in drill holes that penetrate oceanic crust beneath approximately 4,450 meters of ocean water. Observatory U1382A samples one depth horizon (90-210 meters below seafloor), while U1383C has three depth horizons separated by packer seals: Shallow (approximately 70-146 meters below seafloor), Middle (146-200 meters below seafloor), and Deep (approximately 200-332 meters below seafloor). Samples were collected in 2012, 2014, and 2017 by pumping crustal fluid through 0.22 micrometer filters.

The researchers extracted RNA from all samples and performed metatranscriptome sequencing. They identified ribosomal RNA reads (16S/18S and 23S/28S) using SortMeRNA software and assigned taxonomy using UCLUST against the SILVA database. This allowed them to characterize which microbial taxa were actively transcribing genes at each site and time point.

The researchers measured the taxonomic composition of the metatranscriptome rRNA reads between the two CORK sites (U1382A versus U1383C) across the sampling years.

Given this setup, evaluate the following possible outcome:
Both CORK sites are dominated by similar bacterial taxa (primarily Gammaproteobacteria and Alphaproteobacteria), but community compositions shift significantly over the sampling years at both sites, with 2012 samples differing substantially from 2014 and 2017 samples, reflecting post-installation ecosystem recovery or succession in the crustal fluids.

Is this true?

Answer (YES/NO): YES